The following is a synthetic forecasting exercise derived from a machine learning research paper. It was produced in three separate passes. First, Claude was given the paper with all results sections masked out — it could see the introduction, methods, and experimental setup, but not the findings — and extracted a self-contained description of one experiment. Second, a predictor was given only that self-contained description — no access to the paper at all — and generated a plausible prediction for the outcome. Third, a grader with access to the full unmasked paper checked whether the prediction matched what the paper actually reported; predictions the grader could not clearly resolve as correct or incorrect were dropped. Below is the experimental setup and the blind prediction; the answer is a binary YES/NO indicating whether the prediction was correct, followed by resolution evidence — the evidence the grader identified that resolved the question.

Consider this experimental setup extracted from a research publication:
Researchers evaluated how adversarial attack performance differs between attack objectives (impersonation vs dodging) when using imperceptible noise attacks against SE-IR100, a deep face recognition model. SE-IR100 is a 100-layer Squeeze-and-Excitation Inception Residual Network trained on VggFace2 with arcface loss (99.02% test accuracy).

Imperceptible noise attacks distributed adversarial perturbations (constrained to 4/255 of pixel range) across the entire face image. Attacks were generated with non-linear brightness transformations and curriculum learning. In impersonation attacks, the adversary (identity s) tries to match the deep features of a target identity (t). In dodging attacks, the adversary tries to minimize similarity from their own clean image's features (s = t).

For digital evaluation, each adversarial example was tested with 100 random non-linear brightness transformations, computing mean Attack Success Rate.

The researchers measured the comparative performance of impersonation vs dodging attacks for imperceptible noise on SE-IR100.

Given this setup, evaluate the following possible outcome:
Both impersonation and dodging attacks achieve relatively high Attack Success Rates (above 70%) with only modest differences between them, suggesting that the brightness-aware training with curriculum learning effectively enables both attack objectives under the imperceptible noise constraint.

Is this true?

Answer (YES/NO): NO